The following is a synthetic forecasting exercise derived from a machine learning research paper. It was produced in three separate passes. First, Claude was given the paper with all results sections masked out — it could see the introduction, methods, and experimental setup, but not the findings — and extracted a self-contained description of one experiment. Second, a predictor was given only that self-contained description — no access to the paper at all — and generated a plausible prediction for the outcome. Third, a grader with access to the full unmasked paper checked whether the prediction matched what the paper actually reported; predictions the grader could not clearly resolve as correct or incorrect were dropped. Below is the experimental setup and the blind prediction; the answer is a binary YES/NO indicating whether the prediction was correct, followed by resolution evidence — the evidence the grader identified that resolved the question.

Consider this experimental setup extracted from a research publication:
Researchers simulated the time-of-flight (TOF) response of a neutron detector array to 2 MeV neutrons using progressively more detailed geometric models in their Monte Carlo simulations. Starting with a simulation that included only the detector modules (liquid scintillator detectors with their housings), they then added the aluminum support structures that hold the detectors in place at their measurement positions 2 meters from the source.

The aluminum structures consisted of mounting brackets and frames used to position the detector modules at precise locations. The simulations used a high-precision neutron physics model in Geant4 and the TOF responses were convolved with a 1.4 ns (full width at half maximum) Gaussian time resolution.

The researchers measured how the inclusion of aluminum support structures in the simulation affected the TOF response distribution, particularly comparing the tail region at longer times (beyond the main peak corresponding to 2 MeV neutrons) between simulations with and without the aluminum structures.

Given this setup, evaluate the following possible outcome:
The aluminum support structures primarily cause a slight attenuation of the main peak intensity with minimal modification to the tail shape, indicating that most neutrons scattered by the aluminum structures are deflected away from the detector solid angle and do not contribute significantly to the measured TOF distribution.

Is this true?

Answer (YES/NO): NO